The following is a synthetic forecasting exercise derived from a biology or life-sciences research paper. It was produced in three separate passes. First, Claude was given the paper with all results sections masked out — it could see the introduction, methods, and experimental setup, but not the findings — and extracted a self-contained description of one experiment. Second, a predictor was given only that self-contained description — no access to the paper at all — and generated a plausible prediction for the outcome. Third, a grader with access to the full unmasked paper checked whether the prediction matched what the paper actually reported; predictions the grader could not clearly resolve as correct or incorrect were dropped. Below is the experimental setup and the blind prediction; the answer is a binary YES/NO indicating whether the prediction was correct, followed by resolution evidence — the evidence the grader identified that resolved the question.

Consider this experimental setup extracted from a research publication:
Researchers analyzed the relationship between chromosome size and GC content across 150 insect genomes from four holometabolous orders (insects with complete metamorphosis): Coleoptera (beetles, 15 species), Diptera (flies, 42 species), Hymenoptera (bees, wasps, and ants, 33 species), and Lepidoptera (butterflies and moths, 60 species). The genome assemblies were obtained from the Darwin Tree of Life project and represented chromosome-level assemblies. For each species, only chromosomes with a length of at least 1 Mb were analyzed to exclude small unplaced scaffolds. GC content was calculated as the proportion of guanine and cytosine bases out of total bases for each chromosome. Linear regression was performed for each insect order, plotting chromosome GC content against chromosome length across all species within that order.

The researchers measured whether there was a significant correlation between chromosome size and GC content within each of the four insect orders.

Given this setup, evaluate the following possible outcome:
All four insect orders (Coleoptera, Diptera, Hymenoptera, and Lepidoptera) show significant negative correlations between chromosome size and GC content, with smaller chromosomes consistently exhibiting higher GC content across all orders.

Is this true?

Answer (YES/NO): NO